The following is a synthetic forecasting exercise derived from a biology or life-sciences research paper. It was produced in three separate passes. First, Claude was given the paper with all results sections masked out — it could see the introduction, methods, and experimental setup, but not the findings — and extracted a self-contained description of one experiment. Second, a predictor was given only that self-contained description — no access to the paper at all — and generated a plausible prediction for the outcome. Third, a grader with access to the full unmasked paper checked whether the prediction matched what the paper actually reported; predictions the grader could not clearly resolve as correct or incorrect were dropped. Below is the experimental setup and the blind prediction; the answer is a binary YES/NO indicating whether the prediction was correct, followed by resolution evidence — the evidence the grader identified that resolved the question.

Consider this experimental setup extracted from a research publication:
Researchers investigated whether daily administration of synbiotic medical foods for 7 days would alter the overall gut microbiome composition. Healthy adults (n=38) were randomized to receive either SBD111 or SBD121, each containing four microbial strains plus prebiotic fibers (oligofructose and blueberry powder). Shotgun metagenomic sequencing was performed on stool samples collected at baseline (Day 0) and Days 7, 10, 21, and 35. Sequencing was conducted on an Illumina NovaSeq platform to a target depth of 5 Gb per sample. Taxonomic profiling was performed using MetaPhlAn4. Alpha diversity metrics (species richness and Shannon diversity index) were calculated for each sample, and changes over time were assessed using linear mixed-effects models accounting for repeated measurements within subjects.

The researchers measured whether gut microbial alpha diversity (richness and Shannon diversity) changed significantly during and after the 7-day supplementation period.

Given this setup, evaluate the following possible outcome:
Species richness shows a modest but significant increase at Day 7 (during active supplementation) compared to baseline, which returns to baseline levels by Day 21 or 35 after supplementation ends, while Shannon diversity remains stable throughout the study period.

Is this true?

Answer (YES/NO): NO